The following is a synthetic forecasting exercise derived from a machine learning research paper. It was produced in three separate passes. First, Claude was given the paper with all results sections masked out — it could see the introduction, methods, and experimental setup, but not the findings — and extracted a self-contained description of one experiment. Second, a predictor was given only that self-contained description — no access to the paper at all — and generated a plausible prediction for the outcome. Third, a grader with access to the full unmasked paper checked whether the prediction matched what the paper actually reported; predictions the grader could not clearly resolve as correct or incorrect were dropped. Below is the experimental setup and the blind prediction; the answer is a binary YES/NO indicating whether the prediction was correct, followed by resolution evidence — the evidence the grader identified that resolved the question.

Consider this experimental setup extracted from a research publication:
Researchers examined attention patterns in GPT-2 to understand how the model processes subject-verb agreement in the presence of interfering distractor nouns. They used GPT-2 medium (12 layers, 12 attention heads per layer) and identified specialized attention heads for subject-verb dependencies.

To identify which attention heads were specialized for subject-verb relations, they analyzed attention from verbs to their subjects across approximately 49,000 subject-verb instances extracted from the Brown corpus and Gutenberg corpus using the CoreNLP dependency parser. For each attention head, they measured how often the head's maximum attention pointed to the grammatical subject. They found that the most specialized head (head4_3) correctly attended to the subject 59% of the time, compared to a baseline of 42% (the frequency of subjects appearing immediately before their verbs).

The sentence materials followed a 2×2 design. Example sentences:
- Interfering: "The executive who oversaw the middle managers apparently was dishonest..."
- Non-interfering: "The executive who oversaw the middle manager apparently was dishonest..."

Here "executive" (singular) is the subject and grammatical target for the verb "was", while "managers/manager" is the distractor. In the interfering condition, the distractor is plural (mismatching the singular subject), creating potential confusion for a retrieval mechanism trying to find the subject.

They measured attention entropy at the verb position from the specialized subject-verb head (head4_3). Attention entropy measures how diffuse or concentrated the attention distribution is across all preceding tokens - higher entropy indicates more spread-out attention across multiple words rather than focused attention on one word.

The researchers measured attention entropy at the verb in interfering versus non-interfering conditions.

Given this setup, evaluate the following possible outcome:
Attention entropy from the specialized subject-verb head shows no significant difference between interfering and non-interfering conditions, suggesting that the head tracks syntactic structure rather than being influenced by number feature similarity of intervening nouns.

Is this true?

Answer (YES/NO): NO